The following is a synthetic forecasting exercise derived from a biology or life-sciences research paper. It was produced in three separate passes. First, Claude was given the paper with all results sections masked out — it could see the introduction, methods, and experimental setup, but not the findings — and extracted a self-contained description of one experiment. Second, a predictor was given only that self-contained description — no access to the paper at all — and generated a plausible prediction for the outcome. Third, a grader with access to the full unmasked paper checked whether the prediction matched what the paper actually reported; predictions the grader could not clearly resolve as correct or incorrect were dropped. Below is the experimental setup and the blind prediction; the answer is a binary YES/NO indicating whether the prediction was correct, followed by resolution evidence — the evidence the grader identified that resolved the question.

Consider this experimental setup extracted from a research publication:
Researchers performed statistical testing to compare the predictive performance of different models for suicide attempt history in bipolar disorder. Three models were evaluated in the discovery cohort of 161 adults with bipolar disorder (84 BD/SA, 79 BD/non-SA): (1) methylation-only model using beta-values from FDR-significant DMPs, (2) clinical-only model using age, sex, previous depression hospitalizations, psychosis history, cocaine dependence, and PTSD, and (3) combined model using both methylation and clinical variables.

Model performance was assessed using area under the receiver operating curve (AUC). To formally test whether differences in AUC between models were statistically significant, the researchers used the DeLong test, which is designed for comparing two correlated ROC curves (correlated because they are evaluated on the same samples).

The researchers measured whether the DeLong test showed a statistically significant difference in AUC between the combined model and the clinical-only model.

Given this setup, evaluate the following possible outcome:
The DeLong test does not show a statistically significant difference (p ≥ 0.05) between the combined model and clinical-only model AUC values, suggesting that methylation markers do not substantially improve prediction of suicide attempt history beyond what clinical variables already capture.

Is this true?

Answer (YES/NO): NO